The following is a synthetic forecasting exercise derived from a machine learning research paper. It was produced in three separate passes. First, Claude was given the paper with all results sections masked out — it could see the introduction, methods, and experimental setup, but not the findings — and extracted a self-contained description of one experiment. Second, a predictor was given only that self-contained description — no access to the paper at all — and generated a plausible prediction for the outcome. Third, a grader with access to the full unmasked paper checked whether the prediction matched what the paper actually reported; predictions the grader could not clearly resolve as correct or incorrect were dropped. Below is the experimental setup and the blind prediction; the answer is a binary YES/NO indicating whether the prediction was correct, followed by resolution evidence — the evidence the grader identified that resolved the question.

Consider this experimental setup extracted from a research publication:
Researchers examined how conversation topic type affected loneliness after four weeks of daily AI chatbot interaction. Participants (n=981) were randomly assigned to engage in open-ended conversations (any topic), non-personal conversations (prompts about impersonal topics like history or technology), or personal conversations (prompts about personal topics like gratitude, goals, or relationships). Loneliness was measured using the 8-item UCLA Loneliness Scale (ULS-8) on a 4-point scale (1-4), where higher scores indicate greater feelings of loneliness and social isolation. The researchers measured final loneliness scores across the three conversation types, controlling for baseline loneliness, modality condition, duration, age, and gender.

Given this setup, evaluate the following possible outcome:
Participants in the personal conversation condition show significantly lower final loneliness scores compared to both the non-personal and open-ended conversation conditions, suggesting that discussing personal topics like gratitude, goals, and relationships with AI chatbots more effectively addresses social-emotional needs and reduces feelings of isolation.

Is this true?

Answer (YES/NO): NO